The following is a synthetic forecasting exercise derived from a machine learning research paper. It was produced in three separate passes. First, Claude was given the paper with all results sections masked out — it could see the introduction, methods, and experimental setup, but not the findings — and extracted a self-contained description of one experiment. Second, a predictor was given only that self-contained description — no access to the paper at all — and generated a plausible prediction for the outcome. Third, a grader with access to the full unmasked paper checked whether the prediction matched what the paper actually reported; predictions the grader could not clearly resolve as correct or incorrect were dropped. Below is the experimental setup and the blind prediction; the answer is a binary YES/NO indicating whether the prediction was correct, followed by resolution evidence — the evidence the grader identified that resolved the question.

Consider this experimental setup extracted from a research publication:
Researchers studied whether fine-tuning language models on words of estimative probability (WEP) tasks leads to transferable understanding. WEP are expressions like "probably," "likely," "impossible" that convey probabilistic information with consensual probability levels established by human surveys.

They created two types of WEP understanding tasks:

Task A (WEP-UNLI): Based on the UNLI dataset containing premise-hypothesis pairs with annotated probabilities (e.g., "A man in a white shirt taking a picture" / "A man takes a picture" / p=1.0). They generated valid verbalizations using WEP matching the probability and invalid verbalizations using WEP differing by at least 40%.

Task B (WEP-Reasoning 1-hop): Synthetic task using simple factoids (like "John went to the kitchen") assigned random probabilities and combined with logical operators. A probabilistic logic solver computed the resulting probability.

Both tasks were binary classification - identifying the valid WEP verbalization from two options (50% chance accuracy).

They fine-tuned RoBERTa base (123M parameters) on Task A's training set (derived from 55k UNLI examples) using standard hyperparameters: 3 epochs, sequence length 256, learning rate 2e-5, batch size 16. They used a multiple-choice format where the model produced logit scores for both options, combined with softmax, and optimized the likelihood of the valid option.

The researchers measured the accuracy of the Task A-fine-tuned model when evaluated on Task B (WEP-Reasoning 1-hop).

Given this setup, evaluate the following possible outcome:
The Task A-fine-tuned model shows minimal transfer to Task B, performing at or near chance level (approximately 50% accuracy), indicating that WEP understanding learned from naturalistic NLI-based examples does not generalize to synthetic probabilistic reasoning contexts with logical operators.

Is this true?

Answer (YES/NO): NO